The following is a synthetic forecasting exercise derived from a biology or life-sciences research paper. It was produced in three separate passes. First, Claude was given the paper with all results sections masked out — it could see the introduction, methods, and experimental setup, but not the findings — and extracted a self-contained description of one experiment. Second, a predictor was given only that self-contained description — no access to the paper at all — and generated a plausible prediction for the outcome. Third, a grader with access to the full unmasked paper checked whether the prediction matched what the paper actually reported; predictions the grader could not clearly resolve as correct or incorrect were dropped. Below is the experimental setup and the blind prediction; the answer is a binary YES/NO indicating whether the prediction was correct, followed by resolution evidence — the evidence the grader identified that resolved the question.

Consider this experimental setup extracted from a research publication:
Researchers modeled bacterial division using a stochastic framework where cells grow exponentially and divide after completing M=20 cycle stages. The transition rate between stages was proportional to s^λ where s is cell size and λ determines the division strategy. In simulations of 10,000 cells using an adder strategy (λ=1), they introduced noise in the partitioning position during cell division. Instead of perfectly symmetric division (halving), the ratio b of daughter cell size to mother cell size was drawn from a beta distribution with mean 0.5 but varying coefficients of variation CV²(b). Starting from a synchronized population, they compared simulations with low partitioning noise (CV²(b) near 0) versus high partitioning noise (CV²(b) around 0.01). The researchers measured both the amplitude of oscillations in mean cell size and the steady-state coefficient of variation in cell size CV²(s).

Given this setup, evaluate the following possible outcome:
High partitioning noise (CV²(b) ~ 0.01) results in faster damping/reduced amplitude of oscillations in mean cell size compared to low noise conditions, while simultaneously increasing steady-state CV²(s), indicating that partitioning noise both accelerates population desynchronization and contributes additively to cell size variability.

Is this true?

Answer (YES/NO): YES